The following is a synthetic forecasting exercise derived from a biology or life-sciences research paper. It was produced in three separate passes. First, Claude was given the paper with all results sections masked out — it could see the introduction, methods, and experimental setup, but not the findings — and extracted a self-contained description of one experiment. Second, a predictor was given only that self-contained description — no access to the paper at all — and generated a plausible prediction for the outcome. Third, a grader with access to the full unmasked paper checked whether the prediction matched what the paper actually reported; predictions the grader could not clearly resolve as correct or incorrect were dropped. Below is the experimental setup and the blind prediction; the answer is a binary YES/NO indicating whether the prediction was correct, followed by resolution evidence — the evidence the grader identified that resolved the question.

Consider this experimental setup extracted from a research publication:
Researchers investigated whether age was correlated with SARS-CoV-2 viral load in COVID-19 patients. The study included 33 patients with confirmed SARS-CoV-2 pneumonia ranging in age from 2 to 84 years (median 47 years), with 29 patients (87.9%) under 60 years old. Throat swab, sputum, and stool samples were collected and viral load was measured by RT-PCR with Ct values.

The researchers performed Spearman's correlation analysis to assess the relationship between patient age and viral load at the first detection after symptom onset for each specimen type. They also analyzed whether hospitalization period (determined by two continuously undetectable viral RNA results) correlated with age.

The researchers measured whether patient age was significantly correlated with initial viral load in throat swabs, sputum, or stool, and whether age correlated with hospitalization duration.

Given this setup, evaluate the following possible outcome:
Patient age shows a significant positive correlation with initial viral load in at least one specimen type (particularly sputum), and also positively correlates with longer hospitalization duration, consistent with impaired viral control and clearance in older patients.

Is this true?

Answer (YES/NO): NO